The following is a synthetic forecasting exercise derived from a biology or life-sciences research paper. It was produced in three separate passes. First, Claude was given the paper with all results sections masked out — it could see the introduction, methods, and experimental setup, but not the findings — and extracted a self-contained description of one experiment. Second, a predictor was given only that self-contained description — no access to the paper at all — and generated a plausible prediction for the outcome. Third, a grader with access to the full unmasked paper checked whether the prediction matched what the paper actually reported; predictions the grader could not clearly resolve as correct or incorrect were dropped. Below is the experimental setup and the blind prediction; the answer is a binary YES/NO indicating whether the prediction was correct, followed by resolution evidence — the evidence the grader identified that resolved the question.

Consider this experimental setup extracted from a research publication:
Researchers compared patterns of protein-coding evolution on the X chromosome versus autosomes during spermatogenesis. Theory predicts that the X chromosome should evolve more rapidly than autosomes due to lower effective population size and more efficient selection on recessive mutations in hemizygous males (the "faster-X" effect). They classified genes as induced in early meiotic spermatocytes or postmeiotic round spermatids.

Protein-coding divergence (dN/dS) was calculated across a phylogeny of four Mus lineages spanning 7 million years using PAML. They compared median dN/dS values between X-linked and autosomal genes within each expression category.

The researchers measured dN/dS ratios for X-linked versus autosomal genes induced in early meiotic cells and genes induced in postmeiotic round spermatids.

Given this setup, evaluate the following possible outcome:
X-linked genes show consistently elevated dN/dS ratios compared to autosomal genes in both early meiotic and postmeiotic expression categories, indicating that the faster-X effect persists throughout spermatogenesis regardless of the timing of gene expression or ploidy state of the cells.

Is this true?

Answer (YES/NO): YES